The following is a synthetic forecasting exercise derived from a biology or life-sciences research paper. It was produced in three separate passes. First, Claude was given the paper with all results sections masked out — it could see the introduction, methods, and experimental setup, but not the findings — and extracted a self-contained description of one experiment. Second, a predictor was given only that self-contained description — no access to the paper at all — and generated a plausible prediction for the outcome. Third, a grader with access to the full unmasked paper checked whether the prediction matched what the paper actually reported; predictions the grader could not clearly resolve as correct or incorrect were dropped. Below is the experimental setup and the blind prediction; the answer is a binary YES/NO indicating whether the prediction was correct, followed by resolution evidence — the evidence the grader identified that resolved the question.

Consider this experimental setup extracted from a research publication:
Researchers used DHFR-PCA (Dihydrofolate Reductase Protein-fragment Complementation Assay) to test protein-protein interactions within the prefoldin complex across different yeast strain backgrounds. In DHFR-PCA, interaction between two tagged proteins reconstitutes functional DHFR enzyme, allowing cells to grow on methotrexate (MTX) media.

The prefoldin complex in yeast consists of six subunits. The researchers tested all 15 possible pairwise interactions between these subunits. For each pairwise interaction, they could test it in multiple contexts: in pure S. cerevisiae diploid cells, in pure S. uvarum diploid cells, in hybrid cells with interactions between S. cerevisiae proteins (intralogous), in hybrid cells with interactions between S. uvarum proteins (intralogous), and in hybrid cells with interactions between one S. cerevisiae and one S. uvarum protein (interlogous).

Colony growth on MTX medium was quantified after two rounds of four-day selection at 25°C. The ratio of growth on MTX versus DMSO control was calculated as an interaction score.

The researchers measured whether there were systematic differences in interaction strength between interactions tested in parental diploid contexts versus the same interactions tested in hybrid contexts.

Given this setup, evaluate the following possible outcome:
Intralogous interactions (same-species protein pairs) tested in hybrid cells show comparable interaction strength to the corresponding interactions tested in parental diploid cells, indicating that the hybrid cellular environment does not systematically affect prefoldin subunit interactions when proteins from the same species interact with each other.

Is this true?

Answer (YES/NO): YES